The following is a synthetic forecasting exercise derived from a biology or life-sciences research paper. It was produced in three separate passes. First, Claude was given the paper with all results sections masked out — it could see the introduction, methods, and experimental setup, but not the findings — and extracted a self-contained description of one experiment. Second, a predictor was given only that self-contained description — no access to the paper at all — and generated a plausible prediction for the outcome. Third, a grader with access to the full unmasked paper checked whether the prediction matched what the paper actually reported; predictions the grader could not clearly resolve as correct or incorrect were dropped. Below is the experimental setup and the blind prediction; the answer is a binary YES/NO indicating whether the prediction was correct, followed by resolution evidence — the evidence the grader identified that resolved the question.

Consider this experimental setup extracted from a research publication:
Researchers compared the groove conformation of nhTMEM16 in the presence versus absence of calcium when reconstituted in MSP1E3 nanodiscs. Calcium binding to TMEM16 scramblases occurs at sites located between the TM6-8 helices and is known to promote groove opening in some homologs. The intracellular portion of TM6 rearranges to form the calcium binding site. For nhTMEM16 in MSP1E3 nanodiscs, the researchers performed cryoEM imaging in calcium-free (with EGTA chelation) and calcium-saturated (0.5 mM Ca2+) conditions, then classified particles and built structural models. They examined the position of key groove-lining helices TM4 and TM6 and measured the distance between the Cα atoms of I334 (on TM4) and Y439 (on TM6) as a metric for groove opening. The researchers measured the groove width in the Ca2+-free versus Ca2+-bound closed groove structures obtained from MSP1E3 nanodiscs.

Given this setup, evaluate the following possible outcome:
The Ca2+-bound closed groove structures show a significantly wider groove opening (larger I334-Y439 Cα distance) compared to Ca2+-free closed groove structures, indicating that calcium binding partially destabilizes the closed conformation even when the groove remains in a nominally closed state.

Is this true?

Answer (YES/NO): NO